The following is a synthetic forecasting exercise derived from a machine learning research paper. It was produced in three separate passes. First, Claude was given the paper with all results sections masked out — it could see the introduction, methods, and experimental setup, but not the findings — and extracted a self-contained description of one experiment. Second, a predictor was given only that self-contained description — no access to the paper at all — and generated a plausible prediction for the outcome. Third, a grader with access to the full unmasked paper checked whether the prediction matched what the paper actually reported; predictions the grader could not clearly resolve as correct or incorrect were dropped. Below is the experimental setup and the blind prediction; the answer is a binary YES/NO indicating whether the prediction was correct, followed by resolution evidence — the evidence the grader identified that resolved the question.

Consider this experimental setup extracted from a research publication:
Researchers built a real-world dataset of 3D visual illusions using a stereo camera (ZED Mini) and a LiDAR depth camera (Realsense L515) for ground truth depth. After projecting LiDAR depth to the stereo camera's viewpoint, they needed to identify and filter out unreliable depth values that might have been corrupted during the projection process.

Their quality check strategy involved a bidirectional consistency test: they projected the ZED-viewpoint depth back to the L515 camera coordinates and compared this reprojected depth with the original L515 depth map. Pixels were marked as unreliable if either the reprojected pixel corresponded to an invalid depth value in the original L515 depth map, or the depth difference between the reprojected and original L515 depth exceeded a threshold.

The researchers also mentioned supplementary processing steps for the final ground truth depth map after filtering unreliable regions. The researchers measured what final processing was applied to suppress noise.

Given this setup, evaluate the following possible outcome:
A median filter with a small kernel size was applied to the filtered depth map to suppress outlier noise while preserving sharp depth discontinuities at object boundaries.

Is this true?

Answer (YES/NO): NO